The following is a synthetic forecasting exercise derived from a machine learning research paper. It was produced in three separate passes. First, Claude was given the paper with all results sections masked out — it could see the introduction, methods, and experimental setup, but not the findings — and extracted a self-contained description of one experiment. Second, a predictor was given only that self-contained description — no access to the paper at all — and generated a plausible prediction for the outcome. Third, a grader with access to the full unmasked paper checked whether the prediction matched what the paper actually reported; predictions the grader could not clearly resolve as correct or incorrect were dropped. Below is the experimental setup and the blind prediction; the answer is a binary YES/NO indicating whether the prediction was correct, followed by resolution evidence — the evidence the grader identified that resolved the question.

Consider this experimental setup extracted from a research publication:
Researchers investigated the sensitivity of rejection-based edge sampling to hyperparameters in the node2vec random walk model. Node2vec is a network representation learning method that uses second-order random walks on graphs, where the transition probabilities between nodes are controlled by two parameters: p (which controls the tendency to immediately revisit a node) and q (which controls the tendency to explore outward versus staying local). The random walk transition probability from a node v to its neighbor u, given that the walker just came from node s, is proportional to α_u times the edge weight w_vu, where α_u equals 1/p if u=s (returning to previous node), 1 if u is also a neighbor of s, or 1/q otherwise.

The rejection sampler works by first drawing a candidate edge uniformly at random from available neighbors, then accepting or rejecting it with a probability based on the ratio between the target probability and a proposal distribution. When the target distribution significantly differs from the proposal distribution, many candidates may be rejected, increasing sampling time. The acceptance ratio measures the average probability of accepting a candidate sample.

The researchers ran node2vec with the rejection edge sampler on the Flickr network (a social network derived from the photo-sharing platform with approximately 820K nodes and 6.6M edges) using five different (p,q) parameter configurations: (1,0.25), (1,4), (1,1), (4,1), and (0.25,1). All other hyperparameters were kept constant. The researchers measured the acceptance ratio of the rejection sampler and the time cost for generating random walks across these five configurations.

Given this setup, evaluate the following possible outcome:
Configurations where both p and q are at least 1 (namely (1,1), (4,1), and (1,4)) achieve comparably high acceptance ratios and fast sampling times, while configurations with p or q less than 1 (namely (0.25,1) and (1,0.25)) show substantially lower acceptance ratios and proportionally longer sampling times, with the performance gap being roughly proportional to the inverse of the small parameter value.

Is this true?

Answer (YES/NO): NO